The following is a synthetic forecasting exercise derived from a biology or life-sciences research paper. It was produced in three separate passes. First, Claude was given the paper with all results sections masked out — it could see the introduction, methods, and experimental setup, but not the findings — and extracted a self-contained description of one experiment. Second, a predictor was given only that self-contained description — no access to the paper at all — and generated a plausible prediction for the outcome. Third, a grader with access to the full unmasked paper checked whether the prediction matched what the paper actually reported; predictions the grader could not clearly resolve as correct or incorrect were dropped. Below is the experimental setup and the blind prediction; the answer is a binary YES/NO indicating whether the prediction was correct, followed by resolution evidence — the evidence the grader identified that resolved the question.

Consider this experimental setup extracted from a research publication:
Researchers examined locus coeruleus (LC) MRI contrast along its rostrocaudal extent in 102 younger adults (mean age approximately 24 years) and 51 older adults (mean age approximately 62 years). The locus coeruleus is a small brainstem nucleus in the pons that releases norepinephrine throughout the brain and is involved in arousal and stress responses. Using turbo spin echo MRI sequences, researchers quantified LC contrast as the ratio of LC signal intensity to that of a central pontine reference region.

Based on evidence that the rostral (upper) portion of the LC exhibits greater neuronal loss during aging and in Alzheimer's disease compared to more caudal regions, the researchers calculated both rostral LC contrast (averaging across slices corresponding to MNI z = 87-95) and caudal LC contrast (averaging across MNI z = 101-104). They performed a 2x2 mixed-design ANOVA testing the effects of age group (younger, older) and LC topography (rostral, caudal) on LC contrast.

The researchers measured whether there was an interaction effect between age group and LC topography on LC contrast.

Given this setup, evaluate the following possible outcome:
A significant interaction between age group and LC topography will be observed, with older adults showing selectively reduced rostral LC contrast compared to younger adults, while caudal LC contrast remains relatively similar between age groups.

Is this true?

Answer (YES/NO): NO